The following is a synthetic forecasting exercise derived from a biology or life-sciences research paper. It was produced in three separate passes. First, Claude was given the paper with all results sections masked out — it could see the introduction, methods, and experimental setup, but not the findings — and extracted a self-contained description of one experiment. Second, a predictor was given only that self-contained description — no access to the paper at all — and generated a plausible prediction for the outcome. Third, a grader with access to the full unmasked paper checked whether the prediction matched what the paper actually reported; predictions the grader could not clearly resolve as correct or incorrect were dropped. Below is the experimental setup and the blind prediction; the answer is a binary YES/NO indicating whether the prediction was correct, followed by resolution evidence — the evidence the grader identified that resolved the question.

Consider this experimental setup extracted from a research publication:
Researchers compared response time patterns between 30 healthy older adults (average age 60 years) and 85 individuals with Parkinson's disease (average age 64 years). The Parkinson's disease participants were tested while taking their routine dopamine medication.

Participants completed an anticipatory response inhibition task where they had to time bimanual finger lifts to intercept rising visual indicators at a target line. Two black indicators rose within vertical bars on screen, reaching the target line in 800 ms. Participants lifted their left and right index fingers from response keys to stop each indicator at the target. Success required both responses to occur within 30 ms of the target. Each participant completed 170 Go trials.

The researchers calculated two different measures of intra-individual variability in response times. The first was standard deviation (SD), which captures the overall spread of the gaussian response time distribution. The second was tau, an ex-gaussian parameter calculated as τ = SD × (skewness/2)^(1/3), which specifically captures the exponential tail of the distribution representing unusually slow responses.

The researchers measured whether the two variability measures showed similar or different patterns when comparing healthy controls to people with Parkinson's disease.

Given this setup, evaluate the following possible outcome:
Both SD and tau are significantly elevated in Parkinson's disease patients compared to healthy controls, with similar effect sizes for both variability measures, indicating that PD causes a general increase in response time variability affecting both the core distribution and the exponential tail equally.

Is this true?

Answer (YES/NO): NO